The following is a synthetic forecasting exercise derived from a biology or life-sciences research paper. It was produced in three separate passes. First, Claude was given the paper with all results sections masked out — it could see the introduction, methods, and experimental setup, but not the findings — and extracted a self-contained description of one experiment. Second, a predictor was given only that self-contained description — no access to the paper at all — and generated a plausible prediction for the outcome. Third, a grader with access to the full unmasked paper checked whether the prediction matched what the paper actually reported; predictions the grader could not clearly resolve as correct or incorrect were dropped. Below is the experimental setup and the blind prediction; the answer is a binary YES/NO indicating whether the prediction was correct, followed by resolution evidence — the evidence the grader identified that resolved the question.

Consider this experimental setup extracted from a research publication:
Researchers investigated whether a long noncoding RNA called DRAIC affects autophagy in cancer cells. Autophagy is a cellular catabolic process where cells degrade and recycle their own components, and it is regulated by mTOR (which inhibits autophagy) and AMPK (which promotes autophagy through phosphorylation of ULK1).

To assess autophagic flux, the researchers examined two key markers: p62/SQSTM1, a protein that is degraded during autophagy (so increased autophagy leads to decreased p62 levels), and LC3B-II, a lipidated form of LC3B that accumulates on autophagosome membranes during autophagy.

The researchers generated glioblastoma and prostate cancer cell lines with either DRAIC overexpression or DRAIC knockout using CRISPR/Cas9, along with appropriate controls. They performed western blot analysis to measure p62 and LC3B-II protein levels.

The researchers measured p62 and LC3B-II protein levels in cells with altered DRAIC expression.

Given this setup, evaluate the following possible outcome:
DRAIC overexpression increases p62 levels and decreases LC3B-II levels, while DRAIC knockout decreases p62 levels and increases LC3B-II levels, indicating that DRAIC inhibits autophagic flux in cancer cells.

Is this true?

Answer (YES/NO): NO